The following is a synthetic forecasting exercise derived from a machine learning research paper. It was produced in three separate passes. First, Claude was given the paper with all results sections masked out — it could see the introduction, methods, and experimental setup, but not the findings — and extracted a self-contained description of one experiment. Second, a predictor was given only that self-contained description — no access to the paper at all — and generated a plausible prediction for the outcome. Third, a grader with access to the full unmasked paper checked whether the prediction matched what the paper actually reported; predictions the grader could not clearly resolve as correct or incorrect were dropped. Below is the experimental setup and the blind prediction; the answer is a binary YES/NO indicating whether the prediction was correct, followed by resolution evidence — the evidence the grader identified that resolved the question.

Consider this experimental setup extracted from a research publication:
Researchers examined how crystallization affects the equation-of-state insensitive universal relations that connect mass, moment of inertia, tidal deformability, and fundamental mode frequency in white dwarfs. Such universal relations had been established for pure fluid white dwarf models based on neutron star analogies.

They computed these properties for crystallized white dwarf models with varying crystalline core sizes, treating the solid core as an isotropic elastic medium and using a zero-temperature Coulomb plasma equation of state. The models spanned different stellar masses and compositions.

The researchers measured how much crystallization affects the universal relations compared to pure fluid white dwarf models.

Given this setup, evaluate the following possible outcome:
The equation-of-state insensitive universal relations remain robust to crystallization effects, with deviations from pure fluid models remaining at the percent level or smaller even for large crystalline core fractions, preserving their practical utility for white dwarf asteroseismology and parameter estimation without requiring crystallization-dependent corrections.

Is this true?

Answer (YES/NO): NO